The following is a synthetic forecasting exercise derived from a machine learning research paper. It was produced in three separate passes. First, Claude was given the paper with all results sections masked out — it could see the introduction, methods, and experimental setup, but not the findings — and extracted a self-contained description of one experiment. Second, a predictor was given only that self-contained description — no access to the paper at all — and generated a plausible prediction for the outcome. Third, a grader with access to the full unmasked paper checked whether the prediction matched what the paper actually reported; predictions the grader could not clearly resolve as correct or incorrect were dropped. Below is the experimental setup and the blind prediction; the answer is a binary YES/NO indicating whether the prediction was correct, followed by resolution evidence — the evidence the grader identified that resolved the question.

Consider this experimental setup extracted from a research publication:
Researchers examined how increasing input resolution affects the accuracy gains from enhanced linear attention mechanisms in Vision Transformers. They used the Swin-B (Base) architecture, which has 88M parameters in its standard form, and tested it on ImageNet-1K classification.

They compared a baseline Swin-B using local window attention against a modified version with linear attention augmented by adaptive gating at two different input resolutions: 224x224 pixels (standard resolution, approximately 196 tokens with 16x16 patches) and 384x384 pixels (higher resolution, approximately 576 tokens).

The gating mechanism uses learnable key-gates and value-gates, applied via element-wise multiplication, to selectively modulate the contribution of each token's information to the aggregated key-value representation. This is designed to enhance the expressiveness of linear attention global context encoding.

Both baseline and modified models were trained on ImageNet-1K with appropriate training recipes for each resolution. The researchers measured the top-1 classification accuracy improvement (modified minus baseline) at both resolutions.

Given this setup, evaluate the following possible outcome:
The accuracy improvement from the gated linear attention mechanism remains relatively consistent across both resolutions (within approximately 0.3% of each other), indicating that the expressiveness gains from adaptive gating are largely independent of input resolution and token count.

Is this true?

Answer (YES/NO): YES